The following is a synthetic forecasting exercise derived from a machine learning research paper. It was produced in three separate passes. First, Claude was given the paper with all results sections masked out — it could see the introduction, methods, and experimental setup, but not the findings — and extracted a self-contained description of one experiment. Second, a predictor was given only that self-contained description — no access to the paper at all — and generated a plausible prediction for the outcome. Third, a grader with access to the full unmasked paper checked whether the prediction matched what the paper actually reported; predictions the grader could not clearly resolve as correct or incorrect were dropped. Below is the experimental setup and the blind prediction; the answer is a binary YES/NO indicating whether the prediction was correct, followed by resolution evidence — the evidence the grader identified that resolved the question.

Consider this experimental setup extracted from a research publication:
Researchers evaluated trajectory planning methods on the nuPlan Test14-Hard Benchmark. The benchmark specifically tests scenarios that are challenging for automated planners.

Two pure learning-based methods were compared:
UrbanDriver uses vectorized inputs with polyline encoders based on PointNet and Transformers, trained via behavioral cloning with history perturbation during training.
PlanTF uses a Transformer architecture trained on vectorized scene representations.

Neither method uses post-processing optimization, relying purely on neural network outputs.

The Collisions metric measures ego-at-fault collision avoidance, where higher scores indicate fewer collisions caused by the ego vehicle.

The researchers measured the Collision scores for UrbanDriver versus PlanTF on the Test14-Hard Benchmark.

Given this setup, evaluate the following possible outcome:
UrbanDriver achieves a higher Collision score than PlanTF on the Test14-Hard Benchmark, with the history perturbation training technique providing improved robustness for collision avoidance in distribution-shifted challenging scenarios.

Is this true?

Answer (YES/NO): NO